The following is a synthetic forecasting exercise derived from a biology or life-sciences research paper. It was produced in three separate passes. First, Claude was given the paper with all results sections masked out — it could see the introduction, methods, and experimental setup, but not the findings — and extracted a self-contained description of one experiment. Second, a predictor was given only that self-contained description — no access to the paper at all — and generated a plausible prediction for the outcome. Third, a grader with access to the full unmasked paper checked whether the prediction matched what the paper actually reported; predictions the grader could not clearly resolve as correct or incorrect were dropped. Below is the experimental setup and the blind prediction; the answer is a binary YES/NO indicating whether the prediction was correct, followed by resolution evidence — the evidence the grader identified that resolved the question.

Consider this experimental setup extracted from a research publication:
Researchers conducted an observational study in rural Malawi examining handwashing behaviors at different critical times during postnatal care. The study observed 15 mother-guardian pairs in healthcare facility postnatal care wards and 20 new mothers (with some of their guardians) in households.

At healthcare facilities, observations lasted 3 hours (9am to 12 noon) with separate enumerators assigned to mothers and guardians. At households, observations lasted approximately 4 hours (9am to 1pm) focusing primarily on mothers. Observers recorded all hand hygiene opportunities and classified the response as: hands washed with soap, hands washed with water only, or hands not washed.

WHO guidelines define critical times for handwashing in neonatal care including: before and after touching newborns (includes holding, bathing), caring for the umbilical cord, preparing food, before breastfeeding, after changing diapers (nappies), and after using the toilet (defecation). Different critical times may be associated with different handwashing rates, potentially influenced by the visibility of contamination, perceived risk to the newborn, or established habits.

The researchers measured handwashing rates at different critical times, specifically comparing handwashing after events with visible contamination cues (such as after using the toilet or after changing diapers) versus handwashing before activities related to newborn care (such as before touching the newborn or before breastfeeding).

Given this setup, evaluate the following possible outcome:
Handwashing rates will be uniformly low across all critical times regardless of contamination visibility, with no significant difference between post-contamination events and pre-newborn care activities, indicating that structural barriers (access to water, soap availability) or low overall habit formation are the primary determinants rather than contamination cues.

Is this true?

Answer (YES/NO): NO